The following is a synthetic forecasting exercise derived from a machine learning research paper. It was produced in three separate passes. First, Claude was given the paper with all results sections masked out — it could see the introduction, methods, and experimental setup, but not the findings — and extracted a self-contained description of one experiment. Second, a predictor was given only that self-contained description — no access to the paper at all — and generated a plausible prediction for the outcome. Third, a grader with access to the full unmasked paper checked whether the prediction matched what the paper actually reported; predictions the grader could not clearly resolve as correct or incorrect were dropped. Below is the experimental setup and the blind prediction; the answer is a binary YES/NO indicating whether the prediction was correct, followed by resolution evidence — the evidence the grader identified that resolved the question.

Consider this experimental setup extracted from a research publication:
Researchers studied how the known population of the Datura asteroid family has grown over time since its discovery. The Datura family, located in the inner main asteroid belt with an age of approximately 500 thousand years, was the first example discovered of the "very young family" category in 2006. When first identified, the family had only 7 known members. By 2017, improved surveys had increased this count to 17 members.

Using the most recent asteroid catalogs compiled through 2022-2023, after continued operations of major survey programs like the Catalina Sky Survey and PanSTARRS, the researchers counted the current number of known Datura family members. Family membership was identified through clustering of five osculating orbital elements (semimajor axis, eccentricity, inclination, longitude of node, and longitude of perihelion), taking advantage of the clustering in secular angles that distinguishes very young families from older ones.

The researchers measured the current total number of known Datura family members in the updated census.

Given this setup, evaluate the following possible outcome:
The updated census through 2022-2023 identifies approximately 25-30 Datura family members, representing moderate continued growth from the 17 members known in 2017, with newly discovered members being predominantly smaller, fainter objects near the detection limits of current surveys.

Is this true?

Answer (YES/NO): NO